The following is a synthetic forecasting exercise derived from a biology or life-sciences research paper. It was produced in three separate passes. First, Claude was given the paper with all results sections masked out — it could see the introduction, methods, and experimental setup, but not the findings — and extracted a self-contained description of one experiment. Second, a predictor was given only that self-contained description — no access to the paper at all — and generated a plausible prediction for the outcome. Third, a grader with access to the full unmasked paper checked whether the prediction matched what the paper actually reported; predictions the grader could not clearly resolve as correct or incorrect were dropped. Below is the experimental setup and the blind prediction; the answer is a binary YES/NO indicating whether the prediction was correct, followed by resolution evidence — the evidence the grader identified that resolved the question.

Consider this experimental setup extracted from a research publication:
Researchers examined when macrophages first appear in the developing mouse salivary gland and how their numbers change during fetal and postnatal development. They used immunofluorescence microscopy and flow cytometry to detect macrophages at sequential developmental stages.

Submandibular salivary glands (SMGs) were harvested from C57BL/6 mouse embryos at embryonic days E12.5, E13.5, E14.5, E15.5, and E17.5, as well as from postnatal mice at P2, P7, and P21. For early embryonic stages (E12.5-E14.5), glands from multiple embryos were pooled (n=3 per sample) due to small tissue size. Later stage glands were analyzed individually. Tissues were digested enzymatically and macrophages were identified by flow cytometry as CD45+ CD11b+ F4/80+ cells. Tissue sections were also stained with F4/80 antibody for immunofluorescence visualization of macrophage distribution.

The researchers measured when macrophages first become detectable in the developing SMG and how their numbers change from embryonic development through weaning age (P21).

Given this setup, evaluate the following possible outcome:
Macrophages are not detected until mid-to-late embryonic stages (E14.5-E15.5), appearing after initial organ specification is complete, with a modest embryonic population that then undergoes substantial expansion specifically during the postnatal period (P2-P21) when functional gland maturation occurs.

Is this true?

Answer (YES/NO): NO